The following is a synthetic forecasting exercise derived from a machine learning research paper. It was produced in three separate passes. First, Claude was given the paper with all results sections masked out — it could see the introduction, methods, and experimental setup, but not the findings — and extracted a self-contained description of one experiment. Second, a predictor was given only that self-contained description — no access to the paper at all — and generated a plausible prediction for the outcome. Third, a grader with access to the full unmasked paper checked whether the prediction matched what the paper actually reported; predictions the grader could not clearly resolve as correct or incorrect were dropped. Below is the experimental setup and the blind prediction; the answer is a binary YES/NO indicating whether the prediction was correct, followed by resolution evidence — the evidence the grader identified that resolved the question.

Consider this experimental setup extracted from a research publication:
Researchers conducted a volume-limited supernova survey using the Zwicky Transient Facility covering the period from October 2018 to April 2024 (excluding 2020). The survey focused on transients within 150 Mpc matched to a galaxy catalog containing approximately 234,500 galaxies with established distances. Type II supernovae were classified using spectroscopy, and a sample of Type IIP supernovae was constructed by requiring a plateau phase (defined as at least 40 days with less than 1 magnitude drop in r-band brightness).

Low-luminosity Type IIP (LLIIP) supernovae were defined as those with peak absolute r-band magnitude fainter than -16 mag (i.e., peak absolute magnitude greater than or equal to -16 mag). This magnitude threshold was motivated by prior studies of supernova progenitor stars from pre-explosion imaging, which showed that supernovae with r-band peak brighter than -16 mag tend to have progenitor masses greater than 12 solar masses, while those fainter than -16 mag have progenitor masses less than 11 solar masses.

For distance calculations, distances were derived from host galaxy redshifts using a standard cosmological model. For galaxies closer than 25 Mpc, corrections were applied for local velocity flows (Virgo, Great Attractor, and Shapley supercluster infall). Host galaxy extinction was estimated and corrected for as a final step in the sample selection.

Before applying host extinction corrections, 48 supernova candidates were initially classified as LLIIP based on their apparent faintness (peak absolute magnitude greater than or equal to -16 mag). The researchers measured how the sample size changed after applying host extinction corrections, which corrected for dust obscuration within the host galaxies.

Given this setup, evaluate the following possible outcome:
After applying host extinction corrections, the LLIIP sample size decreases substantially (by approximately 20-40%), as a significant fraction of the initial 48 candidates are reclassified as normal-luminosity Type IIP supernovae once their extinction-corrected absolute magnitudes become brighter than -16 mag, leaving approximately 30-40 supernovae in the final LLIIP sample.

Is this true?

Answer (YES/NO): YES